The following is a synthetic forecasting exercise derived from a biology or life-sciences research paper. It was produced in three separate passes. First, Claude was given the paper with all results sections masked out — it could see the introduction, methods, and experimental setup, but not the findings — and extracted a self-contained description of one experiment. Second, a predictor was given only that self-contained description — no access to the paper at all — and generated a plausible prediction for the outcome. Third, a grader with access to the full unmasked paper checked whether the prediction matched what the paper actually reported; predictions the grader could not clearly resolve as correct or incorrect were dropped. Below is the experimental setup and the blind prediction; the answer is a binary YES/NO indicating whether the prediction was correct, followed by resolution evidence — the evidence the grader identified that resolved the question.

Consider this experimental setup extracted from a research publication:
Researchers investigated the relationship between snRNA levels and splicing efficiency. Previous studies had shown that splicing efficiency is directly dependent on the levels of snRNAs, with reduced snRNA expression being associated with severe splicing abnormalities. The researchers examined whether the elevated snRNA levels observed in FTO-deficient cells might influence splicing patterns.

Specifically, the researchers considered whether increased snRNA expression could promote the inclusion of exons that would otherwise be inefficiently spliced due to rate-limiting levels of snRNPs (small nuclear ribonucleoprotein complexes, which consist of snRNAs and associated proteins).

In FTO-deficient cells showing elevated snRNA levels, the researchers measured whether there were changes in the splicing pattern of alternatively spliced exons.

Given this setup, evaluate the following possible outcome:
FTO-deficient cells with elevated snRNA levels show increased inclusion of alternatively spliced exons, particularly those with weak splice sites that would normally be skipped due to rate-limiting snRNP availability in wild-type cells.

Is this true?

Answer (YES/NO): YES